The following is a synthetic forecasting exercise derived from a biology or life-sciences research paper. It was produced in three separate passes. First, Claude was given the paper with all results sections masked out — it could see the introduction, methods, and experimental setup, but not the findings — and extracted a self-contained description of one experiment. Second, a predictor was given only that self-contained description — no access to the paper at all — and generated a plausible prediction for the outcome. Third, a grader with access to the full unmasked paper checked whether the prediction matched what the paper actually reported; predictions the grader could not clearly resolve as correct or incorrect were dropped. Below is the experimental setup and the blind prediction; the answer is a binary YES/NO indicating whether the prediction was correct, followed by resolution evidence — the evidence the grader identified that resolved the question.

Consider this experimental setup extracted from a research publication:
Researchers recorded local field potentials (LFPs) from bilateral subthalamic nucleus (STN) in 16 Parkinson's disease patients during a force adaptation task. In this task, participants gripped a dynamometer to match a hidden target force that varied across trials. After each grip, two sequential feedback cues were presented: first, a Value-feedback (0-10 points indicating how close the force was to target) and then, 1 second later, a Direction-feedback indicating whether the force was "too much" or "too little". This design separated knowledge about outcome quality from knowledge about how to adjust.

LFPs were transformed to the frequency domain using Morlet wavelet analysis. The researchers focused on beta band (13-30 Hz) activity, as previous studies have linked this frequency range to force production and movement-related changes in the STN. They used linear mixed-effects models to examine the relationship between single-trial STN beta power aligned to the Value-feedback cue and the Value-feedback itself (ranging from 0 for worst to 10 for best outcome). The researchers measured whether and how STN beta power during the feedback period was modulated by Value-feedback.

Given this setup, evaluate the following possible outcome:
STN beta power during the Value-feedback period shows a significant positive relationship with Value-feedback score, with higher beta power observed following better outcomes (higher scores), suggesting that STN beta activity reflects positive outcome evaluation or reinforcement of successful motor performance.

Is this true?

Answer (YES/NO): YES